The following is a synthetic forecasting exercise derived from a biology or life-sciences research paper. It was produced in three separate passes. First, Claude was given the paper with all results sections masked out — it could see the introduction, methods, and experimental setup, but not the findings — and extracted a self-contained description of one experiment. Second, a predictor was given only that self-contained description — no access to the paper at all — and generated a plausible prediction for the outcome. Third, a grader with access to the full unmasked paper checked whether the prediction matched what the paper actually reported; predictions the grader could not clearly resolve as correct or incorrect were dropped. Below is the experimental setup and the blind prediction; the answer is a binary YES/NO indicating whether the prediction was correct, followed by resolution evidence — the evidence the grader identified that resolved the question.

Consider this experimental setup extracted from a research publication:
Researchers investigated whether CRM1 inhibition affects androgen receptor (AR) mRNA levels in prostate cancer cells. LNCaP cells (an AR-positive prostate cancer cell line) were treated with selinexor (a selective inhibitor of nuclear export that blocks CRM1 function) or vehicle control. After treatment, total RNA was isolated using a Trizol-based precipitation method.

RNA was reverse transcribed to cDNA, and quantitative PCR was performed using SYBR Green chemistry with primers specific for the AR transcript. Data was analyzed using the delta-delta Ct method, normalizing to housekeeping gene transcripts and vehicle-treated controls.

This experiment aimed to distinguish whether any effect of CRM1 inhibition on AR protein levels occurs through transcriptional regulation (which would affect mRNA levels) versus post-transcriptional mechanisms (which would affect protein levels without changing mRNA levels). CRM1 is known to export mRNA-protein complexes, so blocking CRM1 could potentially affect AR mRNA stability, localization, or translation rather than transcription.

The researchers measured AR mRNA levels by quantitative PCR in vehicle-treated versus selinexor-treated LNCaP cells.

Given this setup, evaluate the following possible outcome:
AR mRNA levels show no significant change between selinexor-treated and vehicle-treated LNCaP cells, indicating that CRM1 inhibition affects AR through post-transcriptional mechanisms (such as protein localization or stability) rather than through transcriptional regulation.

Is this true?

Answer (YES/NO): NO